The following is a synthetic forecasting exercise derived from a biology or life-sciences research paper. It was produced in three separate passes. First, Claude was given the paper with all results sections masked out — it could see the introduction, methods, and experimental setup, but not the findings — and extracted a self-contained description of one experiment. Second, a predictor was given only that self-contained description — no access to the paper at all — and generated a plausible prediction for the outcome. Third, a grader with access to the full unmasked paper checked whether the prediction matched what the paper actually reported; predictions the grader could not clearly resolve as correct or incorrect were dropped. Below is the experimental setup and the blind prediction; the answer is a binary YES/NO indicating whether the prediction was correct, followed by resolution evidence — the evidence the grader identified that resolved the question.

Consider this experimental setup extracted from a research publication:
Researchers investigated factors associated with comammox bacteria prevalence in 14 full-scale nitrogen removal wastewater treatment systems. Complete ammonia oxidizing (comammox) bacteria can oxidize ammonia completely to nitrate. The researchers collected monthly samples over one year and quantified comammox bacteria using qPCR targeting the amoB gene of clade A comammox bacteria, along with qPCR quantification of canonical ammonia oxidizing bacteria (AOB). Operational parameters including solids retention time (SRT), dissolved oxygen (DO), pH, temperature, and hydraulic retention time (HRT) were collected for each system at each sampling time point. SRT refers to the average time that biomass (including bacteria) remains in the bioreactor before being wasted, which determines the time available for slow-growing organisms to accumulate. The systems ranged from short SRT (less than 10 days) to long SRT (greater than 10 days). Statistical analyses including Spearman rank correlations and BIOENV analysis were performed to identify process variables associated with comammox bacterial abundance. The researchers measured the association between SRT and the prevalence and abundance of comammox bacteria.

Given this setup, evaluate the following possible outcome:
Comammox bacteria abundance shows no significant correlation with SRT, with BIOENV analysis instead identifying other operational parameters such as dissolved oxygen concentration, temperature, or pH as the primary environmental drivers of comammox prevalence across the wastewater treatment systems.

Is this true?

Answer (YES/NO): NO